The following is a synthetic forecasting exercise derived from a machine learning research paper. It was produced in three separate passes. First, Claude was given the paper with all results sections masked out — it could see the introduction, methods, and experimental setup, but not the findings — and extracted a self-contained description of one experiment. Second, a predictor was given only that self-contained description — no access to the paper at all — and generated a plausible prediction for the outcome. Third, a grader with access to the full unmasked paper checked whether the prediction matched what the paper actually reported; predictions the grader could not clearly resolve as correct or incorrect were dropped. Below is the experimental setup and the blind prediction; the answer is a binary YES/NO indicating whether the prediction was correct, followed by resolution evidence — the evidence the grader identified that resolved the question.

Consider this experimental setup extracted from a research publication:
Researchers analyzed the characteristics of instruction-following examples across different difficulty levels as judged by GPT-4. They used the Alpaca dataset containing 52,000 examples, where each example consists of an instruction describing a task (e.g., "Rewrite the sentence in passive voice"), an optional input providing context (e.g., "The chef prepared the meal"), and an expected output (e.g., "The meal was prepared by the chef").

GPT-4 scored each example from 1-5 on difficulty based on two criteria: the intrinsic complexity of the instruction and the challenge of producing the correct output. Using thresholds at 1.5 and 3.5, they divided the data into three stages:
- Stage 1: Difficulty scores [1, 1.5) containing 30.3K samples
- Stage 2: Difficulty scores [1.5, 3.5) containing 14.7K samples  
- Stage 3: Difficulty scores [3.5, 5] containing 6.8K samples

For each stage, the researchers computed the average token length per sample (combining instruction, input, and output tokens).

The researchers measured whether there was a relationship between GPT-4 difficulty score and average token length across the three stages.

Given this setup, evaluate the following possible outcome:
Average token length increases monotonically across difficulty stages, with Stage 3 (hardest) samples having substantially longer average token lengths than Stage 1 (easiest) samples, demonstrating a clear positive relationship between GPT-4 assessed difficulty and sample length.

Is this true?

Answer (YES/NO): YES